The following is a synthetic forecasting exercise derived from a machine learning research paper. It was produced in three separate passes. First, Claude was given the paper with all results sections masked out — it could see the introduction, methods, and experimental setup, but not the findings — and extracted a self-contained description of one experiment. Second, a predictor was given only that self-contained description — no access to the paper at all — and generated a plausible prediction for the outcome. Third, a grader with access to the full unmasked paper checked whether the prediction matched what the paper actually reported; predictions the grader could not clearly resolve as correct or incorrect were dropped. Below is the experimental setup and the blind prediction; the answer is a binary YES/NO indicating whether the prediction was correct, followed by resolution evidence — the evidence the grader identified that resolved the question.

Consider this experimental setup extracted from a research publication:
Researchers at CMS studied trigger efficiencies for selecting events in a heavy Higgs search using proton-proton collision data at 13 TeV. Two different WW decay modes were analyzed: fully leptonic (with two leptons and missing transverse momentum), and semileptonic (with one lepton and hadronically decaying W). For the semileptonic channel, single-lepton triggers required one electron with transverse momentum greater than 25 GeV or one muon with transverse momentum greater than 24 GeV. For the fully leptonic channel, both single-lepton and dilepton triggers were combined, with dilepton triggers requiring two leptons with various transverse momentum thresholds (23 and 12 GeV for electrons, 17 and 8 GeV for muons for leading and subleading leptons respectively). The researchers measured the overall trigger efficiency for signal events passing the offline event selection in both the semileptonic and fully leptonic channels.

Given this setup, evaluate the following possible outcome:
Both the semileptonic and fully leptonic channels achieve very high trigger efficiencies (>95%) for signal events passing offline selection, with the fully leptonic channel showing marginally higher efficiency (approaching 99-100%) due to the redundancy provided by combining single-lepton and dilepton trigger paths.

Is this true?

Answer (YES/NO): NO